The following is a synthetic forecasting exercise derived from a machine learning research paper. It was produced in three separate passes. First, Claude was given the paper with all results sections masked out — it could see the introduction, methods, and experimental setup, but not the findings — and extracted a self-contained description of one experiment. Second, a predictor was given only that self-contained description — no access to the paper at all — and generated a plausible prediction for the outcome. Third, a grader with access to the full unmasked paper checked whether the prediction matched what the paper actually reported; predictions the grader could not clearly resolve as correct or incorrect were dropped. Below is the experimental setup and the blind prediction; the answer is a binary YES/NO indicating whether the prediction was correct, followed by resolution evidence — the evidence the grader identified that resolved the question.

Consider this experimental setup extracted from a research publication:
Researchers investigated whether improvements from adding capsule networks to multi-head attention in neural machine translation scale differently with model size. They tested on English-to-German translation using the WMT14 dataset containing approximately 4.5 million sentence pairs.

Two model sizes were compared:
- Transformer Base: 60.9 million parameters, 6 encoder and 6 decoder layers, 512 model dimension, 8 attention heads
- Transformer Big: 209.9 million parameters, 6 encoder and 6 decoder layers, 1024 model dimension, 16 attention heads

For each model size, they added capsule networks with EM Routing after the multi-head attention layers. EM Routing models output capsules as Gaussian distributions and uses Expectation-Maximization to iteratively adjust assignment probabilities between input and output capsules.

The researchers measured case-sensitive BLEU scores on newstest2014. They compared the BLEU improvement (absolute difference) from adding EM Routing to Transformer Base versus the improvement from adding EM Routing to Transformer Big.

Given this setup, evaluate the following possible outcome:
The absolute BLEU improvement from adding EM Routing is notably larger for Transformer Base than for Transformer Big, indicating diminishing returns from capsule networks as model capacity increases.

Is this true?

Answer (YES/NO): YES